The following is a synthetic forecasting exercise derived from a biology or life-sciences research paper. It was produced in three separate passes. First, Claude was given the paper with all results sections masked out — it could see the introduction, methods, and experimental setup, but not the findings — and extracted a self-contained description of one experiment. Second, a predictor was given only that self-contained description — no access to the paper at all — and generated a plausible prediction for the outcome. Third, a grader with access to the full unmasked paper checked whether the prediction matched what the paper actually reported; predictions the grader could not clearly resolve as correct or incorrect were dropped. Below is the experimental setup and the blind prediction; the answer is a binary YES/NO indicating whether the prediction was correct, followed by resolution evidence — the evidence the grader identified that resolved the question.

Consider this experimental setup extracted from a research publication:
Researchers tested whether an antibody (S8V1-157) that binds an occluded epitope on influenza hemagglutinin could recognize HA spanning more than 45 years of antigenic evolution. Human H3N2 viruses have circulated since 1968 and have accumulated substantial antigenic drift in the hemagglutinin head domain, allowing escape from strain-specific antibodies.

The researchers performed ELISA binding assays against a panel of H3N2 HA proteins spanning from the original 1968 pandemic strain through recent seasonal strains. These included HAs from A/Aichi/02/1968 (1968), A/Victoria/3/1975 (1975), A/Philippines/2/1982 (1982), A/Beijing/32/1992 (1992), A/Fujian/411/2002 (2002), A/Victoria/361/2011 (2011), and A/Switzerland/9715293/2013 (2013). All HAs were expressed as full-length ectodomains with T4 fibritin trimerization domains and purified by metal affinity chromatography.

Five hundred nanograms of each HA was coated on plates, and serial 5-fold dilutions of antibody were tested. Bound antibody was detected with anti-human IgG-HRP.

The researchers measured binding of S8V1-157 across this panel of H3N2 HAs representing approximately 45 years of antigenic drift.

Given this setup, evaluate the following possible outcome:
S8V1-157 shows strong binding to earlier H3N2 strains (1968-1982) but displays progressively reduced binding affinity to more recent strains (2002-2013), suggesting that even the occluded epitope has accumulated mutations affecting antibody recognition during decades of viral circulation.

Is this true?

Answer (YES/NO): NO